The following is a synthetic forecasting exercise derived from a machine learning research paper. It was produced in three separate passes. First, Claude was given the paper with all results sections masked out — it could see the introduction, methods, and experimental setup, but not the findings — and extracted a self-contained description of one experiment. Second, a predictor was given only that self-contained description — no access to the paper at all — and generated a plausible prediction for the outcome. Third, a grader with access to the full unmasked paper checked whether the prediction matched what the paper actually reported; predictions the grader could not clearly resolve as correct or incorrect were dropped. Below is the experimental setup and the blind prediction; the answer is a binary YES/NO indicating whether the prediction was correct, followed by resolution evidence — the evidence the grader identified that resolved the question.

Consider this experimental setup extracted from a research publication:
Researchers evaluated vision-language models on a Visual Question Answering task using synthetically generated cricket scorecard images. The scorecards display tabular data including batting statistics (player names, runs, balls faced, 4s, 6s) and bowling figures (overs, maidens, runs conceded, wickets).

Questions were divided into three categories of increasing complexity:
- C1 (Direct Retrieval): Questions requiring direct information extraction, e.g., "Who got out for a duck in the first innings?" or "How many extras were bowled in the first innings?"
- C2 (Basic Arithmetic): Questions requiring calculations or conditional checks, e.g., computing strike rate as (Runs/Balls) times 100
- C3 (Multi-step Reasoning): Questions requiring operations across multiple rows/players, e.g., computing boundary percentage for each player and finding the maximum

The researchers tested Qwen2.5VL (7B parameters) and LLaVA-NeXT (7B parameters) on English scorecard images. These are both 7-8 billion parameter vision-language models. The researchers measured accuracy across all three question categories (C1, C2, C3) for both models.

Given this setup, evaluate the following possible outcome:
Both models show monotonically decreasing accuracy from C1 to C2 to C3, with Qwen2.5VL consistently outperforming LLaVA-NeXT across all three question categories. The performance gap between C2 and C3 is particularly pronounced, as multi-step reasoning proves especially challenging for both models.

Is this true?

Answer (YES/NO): NO